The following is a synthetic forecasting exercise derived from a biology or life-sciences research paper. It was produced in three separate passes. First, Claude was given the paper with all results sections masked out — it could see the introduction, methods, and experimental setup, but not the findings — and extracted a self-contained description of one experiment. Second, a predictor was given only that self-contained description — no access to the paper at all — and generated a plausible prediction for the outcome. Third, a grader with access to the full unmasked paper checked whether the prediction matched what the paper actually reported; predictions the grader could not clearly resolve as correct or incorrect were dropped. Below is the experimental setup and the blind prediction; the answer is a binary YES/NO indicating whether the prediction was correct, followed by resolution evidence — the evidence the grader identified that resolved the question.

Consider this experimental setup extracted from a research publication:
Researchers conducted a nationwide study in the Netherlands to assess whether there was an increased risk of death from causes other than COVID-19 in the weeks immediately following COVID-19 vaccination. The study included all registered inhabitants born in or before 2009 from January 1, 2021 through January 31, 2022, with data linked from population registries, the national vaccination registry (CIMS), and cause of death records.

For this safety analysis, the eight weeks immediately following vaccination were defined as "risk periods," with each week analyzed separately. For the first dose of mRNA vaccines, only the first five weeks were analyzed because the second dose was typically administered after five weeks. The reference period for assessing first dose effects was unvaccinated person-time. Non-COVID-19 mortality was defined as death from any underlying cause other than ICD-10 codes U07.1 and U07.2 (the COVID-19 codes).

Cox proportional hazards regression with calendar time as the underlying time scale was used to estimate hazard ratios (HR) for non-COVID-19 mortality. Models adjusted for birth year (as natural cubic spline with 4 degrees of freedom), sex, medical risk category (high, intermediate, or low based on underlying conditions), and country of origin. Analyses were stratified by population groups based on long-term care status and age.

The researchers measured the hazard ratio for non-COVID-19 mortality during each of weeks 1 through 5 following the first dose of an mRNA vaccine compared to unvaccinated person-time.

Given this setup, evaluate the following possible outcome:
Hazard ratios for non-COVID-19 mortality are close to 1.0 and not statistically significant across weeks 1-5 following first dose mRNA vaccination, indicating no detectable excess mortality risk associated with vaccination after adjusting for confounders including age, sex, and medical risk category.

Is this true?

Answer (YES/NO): NO